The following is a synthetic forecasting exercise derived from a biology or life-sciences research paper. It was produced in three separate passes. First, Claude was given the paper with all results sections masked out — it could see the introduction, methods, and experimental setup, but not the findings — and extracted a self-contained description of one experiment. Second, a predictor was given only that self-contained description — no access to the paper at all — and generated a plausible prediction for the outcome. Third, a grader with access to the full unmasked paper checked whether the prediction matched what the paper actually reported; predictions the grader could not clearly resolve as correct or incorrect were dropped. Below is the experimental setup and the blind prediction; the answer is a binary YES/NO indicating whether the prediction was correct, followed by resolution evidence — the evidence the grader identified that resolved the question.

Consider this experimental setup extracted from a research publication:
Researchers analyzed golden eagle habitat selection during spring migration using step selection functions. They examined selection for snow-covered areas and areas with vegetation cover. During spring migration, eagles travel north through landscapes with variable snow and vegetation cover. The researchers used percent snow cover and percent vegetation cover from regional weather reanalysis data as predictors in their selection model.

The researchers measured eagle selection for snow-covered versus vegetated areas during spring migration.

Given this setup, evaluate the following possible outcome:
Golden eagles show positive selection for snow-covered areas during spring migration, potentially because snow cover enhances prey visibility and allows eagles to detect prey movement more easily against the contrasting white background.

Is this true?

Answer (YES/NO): YES